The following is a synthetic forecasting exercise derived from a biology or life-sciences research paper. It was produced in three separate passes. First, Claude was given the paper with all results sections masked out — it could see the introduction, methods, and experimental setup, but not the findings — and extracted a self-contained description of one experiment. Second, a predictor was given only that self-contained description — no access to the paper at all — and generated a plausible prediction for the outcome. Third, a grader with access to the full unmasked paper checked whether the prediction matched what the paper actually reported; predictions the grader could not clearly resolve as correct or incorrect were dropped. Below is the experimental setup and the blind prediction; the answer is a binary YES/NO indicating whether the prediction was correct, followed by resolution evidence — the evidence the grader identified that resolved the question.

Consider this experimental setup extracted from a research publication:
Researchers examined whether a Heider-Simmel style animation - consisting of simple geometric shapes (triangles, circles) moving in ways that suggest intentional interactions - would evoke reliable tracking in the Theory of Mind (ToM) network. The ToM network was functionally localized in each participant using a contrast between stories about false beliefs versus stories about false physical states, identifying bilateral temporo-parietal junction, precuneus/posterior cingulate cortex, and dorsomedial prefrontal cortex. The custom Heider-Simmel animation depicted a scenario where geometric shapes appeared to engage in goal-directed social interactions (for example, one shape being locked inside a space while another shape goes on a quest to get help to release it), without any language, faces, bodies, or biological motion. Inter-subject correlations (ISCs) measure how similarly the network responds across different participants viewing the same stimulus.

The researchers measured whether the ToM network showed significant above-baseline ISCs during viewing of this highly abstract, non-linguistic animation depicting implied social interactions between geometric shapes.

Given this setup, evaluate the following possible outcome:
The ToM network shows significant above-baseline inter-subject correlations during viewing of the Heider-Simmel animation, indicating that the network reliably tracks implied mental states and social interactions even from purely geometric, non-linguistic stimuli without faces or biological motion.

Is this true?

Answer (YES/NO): YES